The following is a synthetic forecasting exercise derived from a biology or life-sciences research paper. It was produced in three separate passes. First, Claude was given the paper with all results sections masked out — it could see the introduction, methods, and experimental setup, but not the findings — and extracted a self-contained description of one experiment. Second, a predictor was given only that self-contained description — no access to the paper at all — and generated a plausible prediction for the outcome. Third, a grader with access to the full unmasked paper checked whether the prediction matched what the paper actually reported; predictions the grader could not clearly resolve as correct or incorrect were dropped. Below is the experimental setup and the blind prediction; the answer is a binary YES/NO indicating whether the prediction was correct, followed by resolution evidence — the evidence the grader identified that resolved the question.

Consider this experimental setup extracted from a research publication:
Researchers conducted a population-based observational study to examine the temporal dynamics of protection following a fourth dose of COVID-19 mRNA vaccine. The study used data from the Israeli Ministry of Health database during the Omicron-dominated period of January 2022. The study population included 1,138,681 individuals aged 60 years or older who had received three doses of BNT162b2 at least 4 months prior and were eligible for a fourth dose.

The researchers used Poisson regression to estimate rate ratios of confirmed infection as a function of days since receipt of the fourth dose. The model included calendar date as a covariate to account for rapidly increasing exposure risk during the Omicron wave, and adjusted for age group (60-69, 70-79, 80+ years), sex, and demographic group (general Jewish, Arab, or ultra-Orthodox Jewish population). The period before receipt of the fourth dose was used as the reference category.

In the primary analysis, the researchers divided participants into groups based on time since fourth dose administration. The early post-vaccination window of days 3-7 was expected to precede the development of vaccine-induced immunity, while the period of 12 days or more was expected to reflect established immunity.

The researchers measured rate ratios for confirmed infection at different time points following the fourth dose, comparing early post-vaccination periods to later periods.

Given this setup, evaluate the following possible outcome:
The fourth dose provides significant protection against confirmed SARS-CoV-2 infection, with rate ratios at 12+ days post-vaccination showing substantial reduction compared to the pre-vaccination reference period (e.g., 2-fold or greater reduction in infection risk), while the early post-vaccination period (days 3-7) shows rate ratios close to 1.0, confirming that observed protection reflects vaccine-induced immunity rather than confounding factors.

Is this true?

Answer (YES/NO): YES